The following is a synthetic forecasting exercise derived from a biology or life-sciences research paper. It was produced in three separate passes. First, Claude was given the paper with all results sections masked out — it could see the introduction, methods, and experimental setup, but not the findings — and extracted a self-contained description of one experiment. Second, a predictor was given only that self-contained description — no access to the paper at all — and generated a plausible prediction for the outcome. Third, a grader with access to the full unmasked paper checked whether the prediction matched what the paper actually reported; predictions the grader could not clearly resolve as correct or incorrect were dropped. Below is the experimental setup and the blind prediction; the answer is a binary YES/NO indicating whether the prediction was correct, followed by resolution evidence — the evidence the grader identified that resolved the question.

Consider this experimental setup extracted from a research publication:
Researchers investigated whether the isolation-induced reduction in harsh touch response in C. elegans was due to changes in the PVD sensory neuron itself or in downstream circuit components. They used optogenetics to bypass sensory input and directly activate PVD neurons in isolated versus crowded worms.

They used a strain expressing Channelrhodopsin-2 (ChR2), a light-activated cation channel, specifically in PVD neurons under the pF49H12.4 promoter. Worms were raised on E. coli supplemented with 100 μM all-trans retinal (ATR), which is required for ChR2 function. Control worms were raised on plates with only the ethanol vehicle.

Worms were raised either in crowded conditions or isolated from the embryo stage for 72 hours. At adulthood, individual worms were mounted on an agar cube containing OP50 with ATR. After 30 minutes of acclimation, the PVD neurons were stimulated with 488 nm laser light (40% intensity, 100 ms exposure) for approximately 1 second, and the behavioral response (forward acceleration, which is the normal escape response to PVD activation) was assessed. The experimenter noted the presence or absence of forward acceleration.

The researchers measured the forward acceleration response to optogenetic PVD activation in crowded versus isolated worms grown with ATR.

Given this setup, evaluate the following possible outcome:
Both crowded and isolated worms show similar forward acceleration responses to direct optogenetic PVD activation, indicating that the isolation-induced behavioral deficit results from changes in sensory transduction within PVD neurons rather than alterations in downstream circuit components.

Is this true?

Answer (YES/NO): NO